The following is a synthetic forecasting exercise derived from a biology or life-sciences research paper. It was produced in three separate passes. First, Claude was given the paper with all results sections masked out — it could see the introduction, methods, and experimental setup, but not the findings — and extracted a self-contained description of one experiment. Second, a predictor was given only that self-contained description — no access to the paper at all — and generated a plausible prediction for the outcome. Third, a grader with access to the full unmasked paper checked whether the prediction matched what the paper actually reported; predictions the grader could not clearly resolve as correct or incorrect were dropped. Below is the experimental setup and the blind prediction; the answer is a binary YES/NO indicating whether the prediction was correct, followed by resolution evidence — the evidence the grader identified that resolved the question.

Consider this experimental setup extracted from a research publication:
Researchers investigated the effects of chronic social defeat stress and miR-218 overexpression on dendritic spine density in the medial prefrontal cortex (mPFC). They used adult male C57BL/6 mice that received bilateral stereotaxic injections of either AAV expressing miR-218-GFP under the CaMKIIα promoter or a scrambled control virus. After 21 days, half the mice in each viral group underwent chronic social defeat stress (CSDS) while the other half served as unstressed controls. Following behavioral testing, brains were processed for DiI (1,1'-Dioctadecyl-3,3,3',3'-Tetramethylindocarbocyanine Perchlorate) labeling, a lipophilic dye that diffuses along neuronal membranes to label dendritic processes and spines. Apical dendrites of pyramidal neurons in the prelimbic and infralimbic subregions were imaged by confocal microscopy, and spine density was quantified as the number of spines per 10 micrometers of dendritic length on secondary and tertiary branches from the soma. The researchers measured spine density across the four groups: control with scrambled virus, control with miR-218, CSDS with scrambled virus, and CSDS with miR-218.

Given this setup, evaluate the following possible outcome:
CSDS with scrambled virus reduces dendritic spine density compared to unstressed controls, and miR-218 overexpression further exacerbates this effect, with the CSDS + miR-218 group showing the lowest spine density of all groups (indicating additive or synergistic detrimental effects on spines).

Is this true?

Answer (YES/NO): NO